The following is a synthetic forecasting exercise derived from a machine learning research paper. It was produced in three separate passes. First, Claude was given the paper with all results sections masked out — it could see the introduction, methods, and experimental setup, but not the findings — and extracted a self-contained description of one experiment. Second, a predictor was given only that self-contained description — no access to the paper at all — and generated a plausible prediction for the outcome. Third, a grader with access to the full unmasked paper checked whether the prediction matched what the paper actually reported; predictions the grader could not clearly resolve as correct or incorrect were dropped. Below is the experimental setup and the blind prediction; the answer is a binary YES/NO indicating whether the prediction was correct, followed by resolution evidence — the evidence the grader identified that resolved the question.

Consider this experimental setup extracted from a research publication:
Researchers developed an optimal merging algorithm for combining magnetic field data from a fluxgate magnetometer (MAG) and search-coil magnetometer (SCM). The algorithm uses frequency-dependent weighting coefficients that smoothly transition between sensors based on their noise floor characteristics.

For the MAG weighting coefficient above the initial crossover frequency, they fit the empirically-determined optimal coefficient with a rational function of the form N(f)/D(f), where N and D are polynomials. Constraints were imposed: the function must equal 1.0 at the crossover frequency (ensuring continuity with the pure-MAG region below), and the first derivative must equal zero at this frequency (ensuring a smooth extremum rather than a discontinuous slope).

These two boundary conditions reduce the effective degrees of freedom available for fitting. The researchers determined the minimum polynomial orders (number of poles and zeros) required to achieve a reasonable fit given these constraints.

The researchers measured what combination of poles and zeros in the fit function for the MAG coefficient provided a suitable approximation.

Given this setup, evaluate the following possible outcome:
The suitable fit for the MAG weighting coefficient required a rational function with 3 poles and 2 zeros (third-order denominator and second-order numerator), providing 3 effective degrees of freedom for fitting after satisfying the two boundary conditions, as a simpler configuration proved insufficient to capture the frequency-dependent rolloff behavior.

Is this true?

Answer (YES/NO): NO